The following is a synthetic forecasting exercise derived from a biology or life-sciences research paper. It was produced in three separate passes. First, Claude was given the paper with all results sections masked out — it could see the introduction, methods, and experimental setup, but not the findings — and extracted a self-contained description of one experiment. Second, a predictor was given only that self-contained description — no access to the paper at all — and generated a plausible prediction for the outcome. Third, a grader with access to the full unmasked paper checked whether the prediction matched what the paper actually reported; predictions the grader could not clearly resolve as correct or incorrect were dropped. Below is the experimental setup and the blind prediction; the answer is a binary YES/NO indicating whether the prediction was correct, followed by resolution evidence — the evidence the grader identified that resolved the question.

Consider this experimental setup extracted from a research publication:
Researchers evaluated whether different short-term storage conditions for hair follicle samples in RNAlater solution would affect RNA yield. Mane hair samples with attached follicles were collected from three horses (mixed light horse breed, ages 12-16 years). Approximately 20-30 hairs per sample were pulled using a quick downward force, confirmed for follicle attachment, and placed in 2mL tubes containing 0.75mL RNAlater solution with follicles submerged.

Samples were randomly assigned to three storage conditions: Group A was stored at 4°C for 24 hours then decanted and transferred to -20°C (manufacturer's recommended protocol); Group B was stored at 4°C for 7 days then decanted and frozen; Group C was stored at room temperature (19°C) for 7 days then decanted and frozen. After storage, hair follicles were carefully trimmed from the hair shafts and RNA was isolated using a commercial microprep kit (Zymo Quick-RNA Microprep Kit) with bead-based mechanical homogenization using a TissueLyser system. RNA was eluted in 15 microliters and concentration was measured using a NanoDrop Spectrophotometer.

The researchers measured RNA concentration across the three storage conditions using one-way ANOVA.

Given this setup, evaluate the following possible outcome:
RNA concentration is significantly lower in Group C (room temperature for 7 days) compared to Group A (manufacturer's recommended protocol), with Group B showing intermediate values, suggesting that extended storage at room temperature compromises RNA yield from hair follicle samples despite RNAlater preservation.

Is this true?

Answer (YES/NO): NO